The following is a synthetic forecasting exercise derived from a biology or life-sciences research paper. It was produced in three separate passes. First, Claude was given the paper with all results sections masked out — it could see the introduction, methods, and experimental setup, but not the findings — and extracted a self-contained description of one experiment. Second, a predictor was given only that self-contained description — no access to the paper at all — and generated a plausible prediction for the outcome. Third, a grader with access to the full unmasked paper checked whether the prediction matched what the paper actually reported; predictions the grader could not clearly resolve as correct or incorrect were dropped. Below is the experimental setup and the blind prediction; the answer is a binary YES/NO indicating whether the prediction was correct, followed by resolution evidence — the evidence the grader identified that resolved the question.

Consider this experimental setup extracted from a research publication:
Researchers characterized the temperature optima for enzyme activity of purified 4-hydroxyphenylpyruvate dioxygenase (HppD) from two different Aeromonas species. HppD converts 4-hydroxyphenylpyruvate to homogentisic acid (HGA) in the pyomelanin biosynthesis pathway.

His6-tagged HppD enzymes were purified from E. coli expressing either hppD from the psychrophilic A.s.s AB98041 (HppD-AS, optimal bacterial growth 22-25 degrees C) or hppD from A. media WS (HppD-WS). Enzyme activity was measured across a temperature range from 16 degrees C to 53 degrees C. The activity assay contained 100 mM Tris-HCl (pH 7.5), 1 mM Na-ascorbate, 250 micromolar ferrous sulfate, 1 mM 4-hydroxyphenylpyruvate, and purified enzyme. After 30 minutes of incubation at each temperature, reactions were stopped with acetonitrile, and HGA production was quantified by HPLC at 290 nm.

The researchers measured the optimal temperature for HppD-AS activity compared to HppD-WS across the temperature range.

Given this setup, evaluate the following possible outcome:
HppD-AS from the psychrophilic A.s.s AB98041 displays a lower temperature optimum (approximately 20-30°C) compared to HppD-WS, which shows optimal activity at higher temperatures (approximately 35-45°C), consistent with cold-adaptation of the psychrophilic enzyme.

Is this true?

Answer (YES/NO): YES